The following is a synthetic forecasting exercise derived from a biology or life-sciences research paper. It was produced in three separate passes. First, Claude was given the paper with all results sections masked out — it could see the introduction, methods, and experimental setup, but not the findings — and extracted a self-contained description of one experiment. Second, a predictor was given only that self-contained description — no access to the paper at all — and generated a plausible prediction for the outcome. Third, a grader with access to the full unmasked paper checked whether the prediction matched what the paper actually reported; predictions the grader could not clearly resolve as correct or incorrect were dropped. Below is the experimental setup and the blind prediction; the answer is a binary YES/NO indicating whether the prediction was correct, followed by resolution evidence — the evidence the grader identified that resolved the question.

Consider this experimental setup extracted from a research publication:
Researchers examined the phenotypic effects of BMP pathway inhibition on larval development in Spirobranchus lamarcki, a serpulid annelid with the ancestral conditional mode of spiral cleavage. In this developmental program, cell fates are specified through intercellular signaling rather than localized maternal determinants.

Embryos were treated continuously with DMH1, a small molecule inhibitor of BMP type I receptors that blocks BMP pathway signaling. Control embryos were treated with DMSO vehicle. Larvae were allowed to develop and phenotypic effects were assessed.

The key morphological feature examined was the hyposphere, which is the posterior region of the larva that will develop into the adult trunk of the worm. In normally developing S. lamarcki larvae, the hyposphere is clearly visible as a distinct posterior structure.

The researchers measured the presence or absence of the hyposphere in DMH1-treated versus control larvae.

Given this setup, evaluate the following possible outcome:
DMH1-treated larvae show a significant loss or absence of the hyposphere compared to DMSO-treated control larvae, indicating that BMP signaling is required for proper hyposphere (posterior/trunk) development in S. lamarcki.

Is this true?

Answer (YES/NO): YES